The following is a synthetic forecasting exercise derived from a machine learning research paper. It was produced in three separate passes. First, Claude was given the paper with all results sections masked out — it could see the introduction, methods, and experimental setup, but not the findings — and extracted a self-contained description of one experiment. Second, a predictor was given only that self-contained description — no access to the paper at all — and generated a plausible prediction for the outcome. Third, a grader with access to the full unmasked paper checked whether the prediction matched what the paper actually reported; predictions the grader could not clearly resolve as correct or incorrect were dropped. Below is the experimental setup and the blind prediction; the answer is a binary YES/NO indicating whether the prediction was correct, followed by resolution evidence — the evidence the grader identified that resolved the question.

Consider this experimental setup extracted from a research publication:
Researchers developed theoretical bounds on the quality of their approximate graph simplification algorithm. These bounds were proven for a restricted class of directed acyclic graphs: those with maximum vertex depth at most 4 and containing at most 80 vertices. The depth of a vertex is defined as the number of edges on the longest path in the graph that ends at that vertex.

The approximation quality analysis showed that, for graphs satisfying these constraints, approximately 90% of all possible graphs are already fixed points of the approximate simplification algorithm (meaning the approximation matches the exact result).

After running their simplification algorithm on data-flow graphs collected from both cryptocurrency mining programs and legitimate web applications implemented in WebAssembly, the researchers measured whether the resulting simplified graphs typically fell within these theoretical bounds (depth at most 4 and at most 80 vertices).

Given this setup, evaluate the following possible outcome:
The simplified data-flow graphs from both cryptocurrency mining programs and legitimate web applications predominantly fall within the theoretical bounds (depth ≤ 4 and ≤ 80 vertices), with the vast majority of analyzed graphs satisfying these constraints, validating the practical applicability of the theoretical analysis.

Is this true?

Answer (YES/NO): YES